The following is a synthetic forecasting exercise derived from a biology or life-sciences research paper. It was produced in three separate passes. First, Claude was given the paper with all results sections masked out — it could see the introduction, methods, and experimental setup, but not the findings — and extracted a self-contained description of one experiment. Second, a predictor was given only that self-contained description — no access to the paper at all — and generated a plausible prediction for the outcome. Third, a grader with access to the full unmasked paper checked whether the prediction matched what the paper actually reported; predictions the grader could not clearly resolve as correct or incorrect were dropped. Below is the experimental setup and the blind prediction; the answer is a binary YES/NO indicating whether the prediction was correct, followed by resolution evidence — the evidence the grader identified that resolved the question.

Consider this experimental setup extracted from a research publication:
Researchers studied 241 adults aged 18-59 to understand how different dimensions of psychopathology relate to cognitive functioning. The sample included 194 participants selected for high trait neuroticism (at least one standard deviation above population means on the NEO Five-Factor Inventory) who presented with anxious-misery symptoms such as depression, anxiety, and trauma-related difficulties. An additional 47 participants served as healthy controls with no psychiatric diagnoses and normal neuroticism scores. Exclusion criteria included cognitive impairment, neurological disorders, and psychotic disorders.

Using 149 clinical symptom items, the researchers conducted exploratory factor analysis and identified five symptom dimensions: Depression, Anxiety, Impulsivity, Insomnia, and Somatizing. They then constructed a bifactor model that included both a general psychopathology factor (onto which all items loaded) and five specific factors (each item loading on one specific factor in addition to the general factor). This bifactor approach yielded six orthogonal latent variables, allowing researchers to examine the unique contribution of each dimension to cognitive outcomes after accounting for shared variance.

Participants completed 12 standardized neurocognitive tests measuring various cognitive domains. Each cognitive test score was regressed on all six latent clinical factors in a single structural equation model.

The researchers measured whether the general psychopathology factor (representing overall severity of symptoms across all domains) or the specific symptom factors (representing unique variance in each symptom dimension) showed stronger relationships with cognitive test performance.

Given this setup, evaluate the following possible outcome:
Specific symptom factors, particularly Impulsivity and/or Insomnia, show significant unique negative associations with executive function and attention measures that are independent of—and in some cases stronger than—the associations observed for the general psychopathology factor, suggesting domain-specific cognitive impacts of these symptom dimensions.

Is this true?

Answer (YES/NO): NO